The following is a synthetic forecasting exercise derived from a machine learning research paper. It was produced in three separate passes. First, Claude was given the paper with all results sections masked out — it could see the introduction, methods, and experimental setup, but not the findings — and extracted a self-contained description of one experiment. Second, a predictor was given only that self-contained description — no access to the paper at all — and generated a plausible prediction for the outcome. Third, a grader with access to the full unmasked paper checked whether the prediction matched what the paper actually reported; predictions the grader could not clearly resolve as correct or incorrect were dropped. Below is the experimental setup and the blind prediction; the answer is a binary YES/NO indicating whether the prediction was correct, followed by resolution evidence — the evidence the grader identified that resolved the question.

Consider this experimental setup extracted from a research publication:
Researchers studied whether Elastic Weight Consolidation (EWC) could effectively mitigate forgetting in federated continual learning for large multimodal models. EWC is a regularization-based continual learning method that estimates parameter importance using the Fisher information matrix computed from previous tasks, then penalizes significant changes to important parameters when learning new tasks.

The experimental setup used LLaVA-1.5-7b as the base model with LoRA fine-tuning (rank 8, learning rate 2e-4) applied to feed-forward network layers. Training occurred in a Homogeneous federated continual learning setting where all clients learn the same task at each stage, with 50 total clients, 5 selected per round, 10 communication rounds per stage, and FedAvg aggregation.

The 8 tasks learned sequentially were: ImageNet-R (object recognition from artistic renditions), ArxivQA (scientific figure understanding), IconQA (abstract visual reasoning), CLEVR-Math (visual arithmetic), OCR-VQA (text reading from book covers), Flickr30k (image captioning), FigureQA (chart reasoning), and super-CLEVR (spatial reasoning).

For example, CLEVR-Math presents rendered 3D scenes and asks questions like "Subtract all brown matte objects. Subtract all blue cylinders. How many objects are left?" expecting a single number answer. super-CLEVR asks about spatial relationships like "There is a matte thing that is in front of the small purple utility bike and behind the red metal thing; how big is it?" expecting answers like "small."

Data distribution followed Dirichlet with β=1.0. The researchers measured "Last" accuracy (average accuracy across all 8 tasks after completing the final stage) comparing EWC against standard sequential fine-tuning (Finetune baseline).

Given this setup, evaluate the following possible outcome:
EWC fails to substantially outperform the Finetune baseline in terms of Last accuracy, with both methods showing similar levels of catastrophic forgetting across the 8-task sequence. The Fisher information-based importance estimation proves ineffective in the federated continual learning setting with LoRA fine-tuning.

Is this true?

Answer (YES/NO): YES